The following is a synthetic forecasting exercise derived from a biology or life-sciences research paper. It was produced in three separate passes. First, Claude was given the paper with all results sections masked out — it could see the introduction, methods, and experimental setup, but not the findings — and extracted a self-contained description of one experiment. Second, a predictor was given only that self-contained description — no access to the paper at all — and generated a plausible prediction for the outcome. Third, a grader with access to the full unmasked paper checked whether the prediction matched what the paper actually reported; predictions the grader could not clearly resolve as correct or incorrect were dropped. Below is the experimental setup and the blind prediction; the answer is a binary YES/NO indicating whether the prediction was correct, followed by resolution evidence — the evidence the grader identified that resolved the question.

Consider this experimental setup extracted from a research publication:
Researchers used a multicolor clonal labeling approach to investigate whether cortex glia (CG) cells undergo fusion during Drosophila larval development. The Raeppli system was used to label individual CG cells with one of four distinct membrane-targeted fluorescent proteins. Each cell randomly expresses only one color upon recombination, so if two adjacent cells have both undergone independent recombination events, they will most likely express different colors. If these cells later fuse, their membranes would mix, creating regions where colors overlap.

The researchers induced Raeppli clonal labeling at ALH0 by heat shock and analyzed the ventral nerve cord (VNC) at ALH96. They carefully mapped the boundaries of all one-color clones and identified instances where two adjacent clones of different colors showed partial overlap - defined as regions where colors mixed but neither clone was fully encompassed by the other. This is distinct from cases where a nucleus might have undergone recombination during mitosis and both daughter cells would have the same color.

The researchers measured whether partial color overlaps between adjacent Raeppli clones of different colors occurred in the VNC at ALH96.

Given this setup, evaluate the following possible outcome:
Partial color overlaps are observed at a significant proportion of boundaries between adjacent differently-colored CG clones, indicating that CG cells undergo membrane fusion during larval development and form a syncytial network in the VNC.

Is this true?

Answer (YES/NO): NO